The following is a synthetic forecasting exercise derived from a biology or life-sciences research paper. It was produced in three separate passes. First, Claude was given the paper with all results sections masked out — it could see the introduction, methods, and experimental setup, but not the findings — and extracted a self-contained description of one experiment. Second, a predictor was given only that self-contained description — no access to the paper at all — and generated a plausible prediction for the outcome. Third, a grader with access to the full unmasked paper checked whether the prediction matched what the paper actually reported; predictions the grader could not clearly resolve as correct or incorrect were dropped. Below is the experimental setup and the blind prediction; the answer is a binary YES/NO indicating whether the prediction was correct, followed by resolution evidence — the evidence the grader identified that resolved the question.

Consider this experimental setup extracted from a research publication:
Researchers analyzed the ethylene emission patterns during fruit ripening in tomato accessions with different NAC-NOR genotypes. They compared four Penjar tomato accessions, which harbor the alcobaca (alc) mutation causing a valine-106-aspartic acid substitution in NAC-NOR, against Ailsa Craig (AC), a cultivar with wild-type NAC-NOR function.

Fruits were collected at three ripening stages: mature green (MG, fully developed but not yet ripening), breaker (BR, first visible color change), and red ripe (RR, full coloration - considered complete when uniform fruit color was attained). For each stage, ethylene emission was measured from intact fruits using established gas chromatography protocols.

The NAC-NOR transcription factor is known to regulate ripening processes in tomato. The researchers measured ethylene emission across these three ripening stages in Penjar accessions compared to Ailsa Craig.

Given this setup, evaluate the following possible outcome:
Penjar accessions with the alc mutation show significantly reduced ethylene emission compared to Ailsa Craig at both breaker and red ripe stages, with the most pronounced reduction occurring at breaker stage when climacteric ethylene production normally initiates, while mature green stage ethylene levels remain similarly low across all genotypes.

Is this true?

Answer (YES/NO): NO